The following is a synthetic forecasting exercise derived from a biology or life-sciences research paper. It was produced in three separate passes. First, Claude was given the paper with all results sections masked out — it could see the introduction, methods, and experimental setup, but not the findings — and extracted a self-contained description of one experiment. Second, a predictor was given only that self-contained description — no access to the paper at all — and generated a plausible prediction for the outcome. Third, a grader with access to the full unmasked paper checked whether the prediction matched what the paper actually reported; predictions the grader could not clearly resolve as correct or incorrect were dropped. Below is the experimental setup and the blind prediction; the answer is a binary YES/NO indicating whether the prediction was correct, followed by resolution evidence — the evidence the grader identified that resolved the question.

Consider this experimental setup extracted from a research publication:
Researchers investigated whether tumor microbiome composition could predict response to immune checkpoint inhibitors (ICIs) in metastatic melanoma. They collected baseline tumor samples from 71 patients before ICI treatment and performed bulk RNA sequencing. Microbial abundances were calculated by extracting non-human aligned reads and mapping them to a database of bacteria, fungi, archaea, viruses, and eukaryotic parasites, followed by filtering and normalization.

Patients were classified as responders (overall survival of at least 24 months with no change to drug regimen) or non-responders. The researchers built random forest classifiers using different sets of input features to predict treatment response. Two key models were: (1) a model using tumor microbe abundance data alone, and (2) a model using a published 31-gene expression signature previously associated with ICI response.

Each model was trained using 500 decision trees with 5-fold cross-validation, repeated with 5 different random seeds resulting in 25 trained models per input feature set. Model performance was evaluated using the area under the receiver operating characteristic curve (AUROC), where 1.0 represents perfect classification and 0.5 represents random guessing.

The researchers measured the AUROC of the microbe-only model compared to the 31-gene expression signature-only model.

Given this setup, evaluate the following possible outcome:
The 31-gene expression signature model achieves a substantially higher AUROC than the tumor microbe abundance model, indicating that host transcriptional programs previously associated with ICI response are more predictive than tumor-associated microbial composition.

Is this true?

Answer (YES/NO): YES